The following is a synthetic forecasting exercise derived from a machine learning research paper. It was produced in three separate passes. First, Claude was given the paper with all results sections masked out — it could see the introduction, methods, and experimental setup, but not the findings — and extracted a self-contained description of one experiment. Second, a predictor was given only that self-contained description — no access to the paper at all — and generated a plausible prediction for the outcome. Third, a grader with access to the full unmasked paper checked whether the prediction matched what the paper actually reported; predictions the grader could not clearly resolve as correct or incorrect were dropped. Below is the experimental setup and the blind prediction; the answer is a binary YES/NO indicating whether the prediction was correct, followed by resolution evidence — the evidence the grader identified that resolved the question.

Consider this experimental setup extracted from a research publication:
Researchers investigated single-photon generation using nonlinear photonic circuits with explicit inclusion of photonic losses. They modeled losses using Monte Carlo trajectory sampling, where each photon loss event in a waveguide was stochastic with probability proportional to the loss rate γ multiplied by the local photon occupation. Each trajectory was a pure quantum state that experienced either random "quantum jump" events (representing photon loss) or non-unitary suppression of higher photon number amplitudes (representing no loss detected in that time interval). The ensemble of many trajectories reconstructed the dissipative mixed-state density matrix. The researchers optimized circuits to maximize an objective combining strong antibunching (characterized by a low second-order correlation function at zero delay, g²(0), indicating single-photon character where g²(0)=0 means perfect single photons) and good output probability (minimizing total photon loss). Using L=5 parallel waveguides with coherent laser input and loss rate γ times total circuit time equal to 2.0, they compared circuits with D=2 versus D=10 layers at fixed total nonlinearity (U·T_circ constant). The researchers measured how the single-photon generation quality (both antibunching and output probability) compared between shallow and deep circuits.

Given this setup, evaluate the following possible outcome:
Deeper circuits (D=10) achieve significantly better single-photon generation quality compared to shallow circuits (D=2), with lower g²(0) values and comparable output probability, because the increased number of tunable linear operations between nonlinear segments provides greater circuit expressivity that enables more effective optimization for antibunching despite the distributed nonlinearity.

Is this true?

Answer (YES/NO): NO